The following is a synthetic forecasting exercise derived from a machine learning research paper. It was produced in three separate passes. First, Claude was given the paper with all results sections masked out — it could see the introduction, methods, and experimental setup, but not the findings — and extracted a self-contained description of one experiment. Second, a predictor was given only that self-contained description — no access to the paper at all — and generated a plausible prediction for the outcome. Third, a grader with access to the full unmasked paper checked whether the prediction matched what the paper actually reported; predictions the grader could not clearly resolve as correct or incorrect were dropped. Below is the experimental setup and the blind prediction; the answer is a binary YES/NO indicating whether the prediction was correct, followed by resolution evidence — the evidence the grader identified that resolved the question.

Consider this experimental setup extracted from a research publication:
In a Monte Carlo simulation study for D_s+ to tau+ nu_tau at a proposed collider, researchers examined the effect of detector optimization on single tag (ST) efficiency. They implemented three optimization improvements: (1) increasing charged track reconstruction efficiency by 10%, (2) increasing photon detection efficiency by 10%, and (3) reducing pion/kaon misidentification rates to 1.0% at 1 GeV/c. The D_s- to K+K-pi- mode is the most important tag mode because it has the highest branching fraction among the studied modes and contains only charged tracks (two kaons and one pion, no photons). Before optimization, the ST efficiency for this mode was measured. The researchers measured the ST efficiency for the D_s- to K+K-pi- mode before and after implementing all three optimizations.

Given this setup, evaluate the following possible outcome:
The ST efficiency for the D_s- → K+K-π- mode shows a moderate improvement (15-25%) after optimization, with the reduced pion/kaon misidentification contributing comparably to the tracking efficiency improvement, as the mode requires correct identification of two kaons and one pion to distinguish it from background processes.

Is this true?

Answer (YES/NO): NO